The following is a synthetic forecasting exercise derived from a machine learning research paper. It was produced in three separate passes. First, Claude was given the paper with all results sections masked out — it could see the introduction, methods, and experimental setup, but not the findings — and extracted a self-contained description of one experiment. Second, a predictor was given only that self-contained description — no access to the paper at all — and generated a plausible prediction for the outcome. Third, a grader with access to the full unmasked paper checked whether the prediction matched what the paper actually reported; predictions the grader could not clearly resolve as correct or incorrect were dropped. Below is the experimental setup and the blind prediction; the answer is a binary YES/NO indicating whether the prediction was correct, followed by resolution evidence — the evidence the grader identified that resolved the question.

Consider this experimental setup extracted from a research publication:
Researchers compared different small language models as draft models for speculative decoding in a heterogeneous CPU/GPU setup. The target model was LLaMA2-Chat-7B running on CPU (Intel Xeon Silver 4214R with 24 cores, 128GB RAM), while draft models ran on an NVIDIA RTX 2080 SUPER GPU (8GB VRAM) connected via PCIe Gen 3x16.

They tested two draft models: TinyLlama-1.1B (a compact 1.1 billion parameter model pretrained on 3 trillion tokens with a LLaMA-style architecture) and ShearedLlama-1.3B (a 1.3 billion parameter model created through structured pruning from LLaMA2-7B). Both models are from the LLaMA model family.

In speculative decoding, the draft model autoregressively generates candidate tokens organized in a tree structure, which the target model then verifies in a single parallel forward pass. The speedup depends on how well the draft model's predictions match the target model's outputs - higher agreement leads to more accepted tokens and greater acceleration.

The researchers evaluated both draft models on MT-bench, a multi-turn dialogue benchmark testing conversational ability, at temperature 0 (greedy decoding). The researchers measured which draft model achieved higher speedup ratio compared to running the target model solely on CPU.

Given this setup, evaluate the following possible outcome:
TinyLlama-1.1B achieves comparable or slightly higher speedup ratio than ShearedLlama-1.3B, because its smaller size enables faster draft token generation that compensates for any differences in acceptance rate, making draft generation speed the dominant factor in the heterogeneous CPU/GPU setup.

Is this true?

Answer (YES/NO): NO